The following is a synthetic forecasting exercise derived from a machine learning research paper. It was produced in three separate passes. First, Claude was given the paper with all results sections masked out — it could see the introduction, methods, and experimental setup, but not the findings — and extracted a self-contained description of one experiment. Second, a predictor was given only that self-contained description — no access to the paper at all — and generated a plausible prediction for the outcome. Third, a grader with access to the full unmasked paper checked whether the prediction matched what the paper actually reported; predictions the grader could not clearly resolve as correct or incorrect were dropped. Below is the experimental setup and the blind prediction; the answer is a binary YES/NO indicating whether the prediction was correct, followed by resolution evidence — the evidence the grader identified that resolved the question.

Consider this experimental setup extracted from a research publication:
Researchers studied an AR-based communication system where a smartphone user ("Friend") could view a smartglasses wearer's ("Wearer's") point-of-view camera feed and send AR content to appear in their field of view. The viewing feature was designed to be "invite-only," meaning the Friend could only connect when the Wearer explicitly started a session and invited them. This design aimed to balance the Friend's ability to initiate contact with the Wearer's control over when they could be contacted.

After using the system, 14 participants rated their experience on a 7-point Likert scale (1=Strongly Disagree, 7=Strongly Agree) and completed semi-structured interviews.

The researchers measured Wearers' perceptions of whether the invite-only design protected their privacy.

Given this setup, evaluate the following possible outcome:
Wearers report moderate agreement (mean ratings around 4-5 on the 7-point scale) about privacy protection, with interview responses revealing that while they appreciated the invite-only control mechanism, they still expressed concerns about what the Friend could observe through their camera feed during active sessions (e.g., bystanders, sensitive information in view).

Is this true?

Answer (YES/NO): NO